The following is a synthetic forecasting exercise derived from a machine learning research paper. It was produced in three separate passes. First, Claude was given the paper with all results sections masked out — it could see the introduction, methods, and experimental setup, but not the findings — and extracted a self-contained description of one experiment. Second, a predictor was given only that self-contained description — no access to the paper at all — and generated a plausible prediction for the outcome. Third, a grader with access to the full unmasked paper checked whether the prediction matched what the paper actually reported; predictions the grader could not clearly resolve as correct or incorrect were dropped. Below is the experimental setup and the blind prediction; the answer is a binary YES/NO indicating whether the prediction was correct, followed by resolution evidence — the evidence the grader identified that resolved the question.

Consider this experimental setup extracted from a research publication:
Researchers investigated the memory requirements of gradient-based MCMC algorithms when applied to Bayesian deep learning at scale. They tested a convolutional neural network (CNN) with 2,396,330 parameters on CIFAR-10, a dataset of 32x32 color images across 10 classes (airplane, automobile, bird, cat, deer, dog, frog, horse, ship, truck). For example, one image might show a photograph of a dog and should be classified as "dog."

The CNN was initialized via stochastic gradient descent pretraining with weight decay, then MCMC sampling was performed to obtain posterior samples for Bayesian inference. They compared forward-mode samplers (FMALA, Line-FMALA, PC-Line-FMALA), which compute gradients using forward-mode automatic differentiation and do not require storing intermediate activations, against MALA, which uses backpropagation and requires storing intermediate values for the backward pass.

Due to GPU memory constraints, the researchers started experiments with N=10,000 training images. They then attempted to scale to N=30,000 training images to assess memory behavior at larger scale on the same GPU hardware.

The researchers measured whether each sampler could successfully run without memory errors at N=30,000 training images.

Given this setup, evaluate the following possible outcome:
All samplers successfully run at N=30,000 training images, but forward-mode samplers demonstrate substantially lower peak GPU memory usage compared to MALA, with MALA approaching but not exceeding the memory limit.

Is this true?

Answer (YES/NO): NO